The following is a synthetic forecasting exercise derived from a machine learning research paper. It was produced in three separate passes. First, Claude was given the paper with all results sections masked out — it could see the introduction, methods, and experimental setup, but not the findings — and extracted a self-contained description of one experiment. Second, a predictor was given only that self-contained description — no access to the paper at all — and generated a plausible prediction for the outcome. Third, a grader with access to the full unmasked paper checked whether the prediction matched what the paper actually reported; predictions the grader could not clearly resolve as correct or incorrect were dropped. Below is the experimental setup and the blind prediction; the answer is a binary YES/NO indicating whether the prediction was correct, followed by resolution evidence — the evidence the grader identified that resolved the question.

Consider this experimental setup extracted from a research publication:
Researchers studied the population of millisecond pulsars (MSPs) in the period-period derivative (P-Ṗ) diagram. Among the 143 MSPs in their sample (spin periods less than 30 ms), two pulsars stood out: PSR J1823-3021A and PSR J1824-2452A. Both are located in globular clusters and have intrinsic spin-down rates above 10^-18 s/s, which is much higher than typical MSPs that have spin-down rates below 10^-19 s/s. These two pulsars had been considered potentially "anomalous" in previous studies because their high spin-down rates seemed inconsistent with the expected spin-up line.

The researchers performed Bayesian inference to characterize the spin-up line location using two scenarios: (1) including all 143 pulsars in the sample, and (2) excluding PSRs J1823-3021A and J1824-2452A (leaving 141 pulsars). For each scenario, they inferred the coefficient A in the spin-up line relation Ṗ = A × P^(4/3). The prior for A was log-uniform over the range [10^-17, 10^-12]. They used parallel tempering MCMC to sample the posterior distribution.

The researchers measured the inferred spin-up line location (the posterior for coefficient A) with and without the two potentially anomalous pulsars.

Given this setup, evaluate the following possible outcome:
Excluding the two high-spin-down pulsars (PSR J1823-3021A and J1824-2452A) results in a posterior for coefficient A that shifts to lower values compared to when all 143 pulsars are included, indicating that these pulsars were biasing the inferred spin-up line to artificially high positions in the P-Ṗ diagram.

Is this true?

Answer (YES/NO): YES